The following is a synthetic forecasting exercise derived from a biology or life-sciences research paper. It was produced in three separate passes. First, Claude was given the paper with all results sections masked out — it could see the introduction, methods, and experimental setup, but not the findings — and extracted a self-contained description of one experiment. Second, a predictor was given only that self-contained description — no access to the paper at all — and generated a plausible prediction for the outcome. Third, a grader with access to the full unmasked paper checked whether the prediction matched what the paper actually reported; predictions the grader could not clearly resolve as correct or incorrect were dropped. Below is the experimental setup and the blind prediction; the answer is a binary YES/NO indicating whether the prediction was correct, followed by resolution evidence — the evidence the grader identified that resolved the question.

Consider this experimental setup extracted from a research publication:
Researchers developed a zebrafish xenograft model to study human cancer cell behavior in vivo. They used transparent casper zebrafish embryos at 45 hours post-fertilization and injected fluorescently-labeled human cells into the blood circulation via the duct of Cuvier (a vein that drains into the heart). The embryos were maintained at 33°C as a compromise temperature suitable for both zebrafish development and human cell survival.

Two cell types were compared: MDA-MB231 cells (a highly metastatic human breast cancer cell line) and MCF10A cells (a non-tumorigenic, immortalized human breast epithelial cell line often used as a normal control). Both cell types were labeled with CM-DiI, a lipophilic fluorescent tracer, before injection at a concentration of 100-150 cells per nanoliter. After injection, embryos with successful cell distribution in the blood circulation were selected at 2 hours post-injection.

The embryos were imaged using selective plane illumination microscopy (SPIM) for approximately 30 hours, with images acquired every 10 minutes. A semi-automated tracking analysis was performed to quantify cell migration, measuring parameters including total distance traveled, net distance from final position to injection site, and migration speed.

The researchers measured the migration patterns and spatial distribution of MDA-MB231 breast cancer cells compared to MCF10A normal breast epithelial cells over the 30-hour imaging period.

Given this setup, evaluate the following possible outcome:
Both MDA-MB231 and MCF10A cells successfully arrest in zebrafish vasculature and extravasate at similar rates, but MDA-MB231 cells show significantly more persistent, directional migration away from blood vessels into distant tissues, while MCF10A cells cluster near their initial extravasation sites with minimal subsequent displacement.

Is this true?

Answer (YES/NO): NO